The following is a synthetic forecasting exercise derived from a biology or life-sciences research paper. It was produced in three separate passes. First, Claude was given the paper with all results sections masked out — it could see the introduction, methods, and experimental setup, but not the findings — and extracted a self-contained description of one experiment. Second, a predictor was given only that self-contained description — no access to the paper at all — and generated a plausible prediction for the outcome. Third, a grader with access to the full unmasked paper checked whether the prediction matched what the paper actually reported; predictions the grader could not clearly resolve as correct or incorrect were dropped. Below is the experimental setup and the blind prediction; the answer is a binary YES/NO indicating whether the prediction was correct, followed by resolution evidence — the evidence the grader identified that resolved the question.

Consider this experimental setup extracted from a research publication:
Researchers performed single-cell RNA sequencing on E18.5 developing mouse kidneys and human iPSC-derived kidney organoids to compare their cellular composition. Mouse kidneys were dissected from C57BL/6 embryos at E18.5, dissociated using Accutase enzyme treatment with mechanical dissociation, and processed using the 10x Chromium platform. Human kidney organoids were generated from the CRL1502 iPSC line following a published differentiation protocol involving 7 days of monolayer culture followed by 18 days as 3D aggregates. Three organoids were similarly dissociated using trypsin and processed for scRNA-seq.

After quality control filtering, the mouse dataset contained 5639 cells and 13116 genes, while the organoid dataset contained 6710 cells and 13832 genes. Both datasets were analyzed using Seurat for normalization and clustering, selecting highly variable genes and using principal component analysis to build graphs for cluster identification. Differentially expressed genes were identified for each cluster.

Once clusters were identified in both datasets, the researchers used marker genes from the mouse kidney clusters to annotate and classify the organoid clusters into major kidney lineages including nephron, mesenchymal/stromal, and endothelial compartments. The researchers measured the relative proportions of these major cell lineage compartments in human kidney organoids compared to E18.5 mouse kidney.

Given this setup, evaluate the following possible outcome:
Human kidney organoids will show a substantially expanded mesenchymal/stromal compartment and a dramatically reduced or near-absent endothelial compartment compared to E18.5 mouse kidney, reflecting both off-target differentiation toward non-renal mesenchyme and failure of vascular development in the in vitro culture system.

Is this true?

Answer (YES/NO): NO